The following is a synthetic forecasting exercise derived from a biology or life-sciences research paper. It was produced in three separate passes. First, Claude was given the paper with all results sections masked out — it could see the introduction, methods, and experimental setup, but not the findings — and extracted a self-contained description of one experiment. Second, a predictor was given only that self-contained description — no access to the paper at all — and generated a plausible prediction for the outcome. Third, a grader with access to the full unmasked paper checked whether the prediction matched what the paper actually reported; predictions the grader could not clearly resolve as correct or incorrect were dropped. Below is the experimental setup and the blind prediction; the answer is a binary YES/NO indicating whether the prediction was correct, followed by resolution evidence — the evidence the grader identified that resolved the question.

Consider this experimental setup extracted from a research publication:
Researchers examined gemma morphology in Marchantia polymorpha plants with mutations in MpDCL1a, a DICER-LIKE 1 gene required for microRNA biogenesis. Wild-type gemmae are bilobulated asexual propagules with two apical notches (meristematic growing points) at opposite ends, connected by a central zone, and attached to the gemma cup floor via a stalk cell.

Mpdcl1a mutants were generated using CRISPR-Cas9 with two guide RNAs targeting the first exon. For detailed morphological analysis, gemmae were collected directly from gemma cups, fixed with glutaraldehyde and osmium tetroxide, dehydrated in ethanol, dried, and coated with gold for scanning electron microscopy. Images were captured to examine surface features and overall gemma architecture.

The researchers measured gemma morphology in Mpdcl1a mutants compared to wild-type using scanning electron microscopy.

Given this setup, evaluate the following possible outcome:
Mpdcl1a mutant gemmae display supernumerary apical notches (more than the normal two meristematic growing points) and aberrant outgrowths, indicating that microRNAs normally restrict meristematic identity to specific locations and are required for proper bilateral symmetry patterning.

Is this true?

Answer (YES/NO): NO